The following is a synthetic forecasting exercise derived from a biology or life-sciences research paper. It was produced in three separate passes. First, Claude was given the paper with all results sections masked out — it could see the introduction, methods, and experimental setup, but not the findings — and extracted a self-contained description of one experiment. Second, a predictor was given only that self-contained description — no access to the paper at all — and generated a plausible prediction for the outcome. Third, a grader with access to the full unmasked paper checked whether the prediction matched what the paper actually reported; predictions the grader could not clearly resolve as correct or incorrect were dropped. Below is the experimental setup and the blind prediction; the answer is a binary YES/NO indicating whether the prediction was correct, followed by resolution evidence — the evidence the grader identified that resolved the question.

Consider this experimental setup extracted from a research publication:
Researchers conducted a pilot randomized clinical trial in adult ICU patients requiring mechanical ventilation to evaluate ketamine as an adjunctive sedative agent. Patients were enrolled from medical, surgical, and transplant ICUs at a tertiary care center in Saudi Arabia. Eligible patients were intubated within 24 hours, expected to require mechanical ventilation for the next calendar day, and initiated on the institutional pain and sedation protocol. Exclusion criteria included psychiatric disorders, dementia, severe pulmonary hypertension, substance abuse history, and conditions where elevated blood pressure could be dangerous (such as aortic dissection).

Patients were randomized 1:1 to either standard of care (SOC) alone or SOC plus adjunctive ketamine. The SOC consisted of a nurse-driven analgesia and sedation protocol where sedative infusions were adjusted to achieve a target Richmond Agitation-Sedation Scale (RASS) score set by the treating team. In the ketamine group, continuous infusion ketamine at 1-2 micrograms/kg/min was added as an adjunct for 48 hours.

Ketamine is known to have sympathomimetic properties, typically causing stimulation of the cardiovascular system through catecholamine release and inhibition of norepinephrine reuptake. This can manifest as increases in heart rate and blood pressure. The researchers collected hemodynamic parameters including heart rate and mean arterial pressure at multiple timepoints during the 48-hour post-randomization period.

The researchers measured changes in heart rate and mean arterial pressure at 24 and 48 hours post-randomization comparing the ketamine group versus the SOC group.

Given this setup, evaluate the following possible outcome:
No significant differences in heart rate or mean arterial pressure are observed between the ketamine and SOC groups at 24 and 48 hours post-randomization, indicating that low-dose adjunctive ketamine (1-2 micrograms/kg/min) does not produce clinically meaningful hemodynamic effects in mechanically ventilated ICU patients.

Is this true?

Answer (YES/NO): YES